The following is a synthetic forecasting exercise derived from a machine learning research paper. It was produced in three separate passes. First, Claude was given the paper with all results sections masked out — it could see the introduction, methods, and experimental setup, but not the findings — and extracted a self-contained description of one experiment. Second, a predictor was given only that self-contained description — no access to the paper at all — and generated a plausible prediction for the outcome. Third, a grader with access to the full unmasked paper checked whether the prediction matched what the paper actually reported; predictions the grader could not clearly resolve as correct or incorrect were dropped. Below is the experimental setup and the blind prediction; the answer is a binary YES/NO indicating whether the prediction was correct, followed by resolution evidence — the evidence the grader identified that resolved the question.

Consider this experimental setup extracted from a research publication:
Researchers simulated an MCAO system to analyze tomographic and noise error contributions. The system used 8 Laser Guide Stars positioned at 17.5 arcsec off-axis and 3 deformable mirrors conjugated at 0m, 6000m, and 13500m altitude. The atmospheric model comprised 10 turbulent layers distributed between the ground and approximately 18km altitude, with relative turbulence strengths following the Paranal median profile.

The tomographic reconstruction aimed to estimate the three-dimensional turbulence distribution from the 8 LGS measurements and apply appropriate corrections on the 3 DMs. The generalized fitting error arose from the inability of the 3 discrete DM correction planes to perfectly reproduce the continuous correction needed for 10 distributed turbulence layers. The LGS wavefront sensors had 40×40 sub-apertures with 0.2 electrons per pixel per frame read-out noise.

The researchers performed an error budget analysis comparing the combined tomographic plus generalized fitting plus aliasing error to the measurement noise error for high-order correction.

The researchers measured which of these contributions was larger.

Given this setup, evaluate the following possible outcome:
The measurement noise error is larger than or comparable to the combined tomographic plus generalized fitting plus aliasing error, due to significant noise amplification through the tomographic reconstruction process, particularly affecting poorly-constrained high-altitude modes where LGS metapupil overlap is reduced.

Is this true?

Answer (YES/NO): NO